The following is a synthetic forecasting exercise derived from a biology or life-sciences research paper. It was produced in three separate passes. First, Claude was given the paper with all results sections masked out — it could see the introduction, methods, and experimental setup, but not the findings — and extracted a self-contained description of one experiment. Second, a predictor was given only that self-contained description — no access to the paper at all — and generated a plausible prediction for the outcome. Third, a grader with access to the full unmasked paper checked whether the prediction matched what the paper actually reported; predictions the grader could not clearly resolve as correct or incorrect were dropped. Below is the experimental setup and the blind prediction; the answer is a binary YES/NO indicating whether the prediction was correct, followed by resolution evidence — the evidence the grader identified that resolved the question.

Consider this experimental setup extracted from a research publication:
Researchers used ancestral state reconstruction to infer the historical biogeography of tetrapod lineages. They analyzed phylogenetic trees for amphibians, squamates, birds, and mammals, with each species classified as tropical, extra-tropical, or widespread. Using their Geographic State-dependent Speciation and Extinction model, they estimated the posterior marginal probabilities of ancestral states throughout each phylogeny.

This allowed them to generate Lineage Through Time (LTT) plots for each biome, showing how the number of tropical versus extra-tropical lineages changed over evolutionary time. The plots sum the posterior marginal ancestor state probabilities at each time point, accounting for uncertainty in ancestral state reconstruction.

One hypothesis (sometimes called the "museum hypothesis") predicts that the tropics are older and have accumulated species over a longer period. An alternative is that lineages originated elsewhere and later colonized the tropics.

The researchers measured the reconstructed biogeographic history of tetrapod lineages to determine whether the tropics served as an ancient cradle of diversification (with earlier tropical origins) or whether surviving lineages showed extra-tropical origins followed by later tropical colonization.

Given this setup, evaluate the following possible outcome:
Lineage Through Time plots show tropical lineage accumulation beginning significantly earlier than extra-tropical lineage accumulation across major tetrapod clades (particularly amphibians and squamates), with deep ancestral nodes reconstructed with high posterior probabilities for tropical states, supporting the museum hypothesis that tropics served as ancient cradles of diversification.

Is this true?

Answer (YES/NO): NO